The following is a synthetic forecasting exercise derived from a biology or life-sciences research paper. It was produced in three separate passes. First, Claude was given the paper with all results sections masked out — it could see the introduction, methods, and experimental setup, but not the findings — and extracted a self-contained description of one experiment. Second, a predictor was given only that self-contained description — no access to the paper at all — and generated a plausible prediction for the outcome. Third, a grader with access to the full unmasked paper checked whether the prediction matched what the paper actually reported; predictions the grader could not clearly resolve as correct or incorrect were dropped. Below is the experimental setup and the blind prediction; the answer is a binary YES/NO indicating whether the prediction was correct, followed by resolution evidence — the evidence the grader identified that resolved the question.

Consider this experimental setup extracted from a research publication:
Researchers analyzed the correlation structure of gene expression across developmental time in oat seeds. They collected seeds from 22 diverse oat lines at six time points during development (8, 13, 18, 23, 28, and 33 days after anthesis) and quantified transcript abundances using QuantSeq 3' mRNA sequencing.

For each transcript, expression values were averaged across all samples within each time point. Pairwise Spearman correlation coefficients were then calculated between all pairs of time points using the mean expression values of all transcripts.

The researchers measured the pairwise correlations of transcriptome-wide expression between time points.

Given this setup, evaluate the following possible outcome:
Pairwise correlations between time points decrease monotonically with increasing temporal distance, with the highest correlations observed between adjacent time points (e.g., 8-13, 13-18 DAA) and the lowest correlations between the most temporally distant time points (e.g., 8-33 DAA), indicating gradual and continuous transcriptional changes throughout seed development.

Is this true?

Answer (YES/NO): NO